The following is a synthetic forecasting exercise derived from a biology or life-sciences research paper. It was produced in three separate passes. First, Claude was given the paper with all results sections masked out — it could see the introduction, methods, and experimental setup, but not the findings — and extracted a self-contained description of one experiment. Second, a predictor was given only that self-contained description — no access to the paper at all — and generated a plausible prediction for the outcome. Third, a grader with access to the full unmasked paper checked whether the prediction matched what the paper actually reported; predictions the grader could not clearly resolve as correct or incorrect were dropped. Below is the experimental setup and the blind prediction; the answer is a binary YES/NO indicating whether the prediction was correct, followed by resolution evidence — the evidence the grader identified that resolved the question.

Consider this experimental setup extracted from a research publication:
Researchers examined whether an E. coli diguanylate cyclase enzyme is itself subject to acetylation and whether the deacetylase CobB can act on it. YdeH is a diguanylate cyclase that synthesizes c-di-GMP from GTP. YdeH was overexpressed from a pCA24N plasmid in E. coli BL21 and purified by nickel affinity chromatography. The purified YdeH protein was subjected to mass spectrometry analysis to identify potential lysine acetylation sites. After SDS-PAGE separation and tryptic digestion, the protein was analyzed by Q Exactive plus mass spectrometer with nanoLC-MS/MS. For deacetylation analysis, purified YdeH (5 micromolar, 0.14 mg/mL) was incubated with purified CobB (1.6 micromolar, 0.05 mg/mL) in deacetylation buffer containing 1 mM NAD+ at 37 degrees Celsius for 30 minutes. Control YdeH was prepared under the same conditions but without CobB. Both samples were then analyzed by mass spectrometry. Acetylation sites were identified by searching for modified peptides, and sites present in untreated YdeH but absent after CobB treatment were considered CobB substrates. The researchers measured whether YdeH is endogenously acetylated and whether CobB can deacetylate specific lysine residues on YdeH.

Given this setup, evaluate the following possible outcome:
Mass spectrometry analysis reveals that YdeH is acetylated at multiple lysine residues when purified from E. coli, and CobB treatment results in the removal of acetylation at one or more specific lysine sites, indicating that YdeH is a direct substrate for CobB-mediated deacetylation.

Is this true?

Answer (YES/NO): YES